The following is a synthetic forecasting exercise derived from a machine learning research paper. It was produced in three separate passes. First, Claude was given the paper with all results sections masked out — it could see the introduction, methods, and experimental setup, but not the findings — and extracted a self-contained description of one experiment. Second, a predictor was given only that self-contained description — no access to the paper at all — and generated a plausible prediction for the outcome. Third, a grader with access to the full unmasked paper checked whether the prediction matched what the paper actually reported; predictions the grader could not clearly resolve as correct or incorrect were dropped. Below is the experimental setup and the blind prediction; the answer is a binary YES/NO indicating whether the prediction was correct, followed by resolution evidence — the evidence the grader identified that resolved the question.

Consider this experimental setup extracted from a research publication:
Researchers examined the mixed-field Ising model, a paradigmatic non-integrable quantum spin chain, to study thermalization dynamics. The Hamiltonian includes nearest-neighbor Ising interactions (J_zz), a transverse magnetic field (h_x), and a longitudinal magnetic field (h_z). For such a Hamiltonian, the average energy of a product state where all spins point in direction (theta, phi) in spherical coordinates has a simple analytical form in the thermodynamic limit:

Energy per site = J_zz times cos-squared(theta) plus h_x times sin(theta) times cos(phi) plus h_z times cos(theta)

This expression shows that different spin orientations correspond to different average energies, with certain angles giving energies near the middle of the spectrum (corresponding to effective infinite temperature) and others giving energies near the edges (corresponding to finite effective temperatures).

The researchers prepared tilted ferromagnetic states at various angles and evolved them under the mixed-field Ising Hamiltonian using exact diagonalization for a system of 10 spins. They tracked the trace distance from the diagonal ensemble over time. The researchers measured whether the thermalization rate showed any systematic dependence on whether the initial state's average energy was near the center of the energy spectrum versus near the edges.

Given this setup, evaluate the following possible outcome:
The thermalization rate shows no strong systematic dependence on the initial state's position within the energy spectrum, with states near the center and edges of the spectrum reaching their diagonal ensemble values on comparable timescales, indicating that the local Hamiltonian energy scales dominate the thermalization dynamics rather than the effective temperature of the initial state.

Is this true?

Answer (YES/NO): NO